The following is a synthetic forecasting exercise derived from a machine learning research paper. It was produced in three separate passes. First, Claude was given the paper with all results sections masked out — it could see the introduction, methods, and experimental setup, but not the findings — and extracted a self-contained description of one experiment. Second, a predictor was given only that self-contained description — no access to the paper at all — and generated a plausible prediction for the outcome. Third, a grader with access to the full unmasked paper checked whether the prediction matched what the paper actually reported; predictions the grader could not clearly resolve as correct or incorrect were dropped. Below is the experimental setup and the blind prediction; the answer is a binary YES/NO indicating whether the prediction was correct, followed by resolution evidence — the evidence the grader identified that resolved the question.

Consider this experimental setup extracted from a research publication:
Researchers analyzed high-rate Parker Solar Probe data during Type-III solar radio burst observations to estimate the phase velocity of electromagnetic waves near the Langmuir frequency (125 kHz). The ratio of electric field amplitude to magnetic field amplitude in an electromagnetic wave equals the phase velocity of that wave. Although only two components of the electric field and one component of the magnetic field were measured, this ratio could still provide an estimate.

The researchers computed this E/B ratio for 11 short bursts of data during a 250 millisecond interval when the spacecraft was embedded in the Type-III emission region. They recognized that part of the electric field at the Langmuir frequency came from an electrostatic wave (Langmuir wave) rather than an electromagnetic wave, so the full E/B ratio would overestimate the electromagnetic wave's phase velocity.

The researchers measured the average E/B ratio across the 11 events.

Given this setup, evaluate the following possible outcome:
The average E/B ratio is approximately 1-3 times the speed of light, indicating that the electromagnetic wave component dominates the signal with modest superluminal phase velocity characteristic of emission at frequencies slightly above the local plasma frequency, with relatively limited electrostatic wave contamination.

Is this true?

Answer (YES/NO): NO